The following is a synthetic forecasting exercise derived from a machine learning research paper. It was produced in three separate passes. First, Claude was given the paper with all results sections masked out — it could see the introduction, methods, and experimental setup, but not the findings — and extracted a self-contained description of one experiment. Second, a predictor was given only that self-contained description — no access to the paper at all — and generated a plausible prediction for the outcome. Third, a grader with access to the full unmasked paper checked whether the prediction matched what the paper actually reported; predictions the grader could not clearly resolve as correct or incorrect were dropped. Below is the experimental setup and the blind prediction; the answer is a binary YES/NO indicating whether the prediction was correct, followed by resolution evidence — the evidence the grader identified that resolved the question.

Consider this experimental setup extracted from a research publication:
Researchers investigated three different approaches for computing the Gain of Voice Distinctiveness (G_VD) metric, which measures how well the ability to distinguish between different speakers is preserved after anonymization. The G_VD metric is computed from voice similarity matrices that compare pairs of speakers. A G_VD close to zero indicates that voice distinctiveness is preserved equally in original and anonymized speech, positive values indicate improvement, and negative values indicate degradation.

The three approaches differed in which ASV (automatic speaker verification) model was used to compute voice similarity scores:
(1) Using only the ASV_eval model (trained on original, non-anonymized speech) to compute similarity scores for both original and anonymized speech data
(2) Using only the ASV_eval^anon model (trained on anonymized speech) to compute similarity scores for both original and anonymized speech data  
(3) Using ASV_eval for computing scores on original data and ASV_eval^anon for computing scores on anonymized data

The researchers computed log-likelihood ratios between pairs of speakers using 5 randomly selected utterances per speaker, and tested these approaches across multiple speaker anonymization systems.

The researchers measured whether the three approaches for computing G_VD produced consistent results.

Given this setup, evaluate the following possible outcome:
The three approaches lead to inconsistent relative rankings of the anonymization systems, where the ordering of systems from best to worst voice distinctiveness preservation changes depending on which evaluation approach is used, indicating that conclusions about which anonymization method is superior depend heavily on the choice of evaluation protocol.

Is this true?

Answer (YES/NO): YES